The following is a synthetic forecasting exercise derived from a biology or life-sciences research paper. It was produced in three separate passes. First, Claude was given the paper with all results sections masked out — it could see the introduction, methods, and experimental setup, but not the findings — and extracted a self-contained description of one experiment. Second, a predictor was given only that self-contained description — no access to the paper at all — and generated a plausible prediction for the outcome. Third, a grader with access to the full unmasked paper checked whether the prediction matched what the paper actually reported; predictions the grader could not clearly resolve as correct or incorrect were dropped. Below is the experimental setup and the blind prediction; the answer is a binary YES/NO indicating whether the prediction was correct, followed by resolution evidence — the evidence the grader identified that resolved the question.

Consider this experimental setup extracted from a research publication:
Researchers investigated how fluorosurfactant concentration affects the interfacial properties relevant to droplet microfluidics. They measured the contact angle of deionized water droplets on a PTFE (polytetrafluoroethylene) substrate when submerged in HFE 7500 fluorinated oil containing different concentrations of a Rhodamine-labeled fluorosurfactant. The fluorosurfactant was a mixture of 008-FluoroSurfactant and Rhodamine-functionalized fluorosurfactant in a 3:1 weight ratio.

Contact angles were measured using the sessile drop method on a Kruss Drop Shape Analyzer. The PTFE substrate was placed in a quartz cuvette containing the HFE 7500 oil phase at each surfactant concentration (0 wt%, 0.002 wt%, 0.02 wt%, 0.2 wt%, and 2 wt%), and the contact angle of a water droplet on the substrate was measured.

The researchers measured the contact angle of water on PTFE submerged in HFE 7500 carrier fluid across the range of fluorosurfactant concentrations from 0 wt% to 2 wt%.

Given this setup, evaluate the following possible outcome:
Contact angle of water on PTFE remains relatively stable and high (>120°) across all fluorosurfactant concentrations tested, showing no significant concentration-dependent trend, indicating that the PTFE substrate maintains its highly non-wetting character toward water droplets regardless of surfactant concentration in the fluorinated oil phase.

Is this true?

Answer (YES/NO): NO